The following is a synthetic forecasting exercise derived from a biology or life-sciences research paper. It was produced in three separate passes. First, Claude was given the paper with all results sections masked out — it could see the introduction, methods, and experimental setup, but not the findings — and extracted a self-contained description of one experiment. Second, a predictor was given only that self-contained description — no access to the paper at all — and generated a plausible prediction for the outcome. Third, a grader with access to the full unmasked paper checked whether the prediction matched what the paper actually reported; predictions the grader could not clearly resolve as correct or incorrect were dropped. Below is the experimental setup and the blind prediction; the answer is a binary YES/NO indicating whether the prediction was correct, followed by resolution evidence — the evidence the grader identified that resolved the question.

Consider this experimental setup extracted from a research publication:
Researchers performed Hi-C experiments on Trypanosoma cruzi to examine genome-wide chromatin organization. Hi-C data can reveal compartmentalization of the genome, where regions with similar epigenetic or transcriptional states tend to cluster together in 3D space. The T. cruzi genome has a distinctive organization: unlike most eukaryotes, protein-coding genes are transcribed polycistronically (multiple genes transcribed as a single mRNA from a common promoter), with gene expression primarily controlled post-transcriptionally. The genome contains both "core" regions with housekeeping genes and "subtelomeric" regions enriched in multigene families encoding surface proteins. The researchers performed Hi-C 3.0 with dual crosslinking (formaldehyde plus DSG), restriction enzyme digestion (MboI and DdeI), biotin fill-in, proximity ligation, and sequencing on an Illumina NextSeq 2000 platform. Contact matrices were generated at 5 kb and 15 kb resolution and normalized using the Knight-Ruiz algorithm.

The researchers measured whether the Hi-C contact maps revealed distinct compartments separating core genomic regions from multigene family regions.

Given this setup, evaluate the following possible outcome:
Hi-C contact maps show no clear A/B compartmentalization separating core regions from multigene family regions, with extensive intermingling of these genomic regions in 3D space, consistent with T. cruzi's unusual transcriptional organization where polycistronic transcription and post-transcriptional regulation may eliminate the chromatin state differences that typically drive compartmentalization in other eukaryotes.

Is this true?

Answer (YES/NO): NO